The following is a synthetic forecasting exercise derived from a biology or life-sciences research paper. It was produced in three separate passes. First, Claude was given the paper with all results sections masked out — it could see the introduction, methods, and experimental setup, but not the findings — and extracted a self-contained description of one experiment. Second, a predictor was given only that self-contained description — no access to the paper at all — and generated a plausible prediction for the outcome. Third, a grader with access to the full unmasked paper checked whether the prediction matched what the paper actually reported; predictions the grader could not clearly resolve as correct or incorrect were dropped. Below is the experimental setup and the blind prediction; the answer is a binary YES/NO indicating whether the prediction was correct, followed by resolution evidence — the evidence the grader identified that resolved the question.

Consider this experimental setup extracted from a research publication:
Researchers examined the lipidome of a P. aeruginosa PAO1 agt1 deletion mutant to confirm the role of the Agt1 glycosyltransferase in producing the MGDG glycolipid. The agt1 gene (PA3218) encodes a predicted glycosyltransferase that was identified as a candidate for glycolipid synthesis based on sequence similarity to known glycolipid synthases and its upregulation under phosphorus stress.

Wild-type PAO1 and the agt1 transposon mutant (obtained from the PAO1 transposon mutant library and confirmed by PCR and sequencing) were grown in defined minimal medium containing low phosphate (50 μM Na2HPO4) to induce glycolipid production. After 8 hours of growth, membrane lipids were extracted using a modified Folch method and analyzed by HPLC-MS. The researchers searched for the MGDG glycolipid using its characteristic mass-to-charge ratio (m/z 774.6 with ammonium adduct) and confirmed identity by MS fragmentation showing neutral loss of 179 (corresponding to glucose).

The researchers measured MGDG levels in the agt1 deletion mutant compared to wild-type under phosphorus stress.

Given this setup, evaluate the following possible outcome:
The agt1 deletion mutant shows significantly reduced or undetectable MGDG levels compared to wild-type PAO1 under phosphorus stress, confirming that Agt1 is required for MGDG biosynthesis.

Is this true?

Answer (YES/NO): YES